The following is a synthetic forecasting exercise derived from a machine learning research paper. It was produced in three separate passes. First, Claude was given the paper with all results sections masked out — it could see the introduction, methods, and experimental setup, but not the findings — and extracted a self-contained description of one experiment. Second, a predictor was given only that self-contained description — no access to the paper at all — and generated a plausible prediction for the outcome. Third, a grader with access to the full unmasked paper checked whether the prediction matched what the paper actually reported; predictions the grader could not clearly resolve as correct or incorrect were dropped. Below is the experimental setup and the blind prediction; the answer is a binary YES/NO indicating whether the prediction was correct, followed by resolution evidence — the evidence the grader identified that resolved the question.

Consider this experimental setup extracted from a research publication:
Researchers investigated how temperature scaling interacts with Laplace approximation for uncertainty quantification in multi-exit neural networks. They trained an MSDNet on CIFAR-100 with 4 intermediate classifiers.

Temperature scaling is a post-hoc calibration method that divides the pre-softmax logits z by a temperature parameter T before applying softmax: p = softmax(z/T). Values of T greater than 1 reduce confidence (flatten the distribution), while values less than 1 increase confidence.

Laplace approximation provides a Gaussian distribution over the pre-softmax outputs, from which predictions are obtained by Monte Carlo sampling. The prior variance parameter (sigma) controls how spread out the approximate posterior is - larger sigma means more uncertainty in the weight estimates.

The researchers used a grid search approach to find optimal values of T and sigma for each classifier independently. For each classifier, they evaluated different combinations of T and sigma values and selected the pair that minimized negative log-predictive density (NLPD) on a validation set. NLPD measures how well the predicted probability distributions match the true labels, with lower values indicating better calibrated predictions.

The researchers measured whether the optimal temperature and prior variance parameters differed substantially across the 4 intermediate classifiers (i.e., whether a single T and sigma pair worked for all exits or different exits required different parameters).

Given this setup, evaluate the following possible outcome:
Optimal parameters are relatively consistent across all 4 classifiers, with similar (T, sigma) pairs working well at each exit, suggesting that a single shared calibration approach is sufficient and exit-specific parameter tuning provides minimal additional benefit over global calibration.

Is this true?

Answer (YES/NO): NO